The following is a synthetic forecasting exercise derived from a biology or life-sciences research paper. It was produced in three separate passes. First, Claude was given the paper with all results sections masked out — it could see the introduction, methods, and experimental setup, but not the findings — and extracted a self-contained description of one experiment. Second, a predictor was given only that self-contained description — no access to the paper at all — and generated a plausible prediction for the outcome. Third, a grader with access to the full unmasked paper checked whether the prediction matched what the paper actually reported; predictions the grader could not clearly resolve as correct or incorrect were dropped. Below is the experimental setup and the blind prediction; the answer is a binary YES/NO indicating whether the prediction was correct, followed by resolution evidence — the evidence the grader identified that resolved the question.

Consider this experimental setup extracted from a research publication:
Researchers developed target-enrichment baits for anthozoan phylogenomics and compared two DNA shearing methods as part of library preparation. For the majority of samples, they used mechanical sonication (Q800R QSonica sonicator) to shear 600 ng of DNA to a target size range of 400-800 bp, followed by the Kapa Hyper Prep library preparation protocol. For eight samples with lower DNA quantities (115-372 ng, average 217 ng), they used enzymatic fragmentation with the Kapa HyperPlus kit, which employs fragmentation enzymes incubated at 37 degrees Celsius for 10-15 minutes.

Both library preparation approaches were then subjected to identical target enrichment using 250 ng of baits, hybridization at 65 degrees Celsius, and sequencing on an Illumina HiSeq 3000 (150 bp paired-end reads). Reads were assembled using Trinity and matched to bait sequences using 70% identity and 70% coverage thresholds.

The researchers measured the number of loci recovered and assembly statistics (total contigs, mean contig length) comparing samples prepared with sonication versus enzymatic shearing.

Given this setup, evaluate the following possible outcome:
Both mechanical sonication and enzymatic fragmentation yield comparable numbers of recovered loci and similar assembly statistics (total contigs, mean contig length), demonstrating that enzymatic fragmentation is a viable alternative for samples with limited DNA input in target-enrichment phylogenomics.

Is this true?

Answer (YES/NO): YES